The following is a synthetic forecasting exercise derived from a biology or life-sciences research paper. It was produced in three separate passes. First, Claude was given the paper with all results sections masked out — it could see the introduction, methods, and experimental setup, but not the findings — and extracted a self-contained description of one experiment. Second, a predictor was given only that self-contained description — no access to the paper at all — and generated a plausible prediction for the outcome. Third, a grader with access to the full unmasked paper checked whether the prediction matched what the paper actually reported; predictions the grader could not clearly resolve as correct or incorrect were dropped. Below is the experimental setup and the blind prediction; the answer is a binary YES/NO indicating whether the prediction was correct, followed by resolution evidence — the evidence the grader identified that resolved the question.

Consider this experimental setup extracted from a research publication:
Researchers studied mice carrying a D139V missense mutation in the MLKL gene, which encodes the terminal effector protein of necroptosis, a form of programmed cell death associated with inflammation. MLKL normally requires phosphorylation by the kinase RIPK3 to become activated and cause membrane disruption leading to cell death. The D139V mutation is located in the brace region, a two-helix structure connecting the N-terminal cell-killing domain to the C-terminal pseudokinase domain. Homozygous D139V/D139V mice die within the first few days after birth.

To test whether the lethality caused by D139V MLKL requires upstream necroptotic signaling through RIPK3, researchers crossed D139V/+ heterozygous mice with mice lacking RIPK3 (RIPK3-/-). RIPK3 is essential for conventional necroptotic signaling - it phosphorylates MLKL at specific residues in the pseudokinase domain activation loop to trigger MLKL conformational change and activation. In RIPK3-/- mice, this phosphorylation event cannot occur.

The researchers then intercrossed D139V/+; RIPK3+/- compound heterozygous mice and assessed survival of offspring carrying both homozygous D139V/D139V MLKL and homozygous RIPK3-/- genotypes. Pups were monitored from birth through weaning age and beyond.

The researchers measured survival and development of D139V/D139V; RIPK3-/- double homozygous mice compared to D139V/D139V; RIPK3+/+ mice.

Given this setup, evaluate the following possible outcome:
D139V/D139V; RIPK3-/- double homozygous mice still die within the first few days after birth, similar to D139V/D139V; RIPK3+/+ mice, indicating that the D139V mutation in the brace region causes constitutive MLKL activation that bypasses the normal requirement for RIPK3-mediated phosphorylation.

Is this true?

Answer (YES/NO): YES